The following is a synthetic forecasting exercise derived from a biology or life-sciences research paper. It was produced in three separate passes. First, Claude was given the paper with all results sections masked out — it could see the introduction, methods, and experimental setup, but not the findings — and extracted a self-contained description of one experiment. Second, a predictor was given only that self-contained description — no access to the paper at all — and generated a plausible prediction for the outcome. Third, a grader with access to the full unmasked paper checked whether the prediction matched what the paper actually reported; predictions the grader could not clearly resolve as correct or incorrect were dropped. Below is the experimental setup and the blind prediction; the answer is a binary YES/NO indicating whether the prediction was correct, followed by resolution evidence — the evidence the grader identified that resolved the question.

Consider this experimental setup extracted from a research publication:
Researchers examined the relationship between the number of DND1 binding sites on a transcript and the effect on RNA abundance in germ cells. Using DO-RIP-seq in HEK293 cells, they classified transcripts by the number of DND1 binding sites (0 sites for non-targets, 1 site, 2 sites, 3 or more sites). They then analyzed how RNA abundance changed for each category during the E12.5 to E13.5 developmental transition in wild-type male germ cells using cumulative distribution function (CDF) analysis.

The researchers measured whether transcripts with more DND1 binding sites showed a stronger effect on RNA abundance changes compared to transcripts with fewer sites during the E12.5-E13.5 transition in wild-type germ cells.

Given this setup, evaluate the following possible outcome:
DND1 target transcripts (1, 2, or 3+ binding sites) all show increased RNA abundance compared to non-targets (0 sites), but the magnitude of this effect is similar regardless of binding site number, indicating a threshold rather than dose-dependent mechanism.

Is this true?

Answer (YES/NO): NO